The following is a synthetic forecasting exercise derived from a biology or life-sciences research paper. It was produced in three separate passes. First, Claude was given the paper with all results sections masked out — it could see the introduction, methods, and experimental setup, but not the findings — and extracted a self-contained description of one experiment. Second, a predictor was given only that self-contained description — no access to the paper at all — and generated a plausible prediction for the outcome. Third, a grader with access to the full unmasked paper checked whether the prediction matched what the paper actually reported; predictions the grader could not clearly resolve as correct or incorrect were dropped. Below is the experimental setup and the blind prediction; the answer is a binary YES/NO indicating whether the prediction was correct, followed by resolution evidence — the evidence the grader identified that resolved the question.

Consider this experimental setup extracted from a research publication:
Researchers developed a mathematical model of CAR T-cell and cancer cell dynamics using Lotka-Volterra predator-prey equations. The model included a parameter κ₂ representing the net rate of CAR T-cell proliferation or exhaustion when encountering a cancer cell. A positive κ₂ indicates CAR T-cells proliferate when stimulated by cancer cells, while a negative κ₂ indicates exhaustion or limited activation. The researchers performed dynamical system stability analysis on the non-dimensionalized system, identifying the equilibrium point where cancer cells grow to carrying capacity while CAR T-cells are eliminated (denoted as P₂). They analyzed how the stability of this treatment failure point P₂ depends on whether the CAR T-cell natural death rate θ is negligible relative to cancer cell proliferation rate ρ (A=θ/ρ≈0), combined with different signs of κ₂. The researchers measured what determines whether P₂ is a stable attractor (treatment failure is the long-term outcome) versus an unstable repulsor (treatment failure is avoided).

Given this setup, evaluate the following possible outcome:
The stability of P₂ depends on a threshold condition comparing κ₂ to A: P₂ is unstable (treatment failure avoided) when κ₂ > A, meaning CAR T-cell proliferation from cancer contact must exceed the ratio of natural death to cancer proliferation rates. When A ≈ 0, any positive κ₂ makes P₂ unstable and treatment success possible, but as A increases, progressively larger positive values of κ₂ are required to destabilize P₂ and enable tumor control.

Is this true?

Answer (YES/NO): NO